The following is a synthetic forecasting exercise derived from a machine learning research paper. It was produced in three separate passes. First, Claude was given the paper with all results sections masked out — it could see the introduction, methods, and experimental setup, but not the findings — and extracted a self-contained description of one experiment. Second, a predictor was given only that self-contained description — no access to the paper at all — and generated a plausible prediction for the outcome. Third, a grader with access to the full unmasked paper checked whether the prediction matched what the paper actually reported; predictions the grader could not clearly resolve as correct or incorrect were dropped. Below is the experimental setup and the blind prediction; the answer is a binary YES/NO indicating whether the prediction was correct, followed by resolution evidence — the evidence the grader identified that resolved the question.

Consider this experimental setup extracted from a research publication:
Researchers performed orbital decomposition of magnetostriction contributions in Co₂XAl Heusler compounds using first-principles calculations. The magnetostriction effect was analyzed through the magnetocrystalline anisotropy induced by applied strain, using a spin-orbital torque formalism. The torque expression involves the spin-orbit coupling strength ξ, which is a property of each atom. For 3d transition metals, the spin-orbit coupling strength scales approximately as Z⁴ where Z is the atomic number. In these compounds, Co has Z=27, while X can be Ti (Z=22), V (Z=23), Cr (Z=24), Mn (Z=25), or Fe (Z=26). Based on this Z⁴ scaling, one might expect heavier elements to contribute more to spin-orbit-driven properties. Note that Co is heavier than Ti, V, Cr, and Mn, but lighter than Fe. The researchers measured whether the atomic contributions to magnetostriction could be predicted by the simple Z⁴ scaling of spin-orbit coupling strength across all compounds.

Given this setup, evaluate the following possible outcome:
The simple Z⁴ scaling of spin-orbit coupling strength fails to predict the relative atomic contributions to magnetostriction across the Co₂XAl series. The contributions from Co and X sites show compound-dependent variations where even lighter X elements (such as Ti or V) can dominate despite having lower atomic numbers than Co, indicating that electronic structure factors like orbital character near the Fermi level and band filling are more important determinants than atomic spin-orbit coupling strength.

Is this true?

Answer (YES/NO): NO